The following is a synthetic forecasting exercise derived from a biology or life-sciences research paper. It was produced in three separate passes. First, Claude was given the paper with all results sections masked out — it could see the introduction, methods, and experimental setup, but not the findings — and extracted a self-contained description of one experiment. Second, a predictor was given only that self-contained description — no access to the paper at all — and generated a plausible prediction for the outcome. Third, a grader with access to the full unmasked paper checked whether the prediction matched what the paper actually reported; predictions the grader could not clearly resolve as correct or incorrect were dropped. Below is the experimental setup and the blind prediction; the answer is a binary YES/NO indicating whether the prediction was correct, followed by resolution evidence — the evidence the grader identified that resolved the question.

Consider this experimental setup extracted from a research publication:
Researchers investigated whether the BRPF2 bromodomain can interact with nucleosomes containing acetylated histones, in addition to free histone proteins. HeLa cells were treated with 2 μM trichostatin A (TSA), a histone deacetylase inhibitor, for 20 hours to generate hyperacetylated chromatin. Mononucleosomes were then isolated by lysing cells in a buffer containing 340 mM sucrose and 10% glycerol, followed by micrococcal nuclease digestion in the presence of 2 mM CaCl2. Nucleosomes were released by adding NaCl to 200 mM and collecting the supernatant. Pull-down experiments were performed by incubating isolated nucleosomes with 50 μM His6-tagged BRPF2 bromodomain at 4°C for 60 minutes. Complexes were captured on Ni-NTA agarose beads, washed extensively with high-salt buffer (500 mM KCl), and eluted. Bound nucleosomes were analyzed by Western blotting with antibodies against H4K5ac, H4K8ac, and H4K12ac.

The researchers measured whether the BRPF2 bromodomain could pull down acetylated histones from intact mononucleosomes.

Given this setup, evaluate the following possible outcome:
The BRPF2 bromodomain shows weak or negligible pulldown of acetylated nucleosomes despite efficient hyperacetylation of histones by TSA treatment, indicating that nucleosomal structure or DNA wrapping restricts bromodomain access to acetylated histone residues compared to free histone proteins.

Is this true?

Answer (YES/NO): NO